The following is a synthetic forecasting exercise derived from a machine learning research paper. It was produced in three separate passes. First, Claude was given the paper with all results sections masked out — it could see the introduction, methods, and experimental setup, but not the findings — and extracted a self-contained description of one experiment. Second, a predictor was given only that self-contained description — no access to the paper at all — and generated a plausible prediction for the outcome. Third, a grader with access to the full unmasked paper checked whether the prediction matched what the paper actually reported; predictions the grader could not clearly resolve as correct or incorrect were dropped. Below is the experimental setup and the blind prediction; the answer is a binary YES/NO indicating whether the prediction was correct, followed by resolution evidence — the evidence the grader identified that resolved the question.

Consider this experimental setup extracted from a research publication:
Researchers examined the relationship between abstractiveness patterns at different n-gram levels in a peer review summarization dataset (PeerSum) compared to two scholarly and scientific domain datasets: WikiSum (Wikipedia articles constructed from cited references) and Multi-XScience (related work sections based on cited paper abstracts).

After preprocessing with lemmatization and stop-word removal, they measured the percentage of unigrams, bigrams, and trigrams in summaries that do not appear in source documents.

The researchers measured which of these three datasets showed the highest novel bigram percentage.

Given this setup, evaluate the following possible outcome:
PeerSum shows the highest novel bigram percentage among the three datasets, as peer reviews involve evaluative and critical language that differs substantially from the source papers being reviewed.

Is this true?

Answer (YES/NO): NO